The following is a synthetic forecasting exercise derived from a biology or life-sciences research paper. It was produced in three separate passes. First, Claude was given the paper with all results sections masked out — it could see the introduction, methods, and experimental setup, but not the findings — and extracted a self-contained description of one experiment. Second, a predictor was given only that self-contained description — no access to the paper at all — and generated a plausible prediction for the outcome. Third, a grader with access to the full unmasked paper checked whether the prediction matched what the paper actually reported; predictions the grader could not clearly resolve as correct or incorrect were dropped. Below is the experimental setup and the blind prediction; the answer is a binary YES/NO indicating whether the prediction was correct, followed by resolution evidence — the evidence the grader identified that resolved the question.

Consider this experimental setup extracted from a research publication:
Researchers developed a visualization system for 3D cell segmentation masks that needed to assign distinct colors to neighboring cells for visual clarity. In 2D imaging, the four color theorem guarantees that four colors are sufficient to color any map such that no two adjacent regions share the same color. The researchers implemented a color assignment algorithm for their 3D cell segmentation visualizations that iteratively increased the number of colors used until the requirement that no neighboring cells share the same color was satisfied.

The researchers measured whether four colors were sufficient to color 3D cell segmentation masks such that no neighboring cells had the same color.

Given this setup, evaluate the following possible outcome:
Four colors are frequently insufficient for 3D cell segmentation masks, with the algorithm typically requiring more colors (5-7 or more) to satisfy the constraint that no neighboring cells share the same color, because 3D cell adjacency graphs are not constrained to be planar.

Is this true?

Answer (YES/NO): YES